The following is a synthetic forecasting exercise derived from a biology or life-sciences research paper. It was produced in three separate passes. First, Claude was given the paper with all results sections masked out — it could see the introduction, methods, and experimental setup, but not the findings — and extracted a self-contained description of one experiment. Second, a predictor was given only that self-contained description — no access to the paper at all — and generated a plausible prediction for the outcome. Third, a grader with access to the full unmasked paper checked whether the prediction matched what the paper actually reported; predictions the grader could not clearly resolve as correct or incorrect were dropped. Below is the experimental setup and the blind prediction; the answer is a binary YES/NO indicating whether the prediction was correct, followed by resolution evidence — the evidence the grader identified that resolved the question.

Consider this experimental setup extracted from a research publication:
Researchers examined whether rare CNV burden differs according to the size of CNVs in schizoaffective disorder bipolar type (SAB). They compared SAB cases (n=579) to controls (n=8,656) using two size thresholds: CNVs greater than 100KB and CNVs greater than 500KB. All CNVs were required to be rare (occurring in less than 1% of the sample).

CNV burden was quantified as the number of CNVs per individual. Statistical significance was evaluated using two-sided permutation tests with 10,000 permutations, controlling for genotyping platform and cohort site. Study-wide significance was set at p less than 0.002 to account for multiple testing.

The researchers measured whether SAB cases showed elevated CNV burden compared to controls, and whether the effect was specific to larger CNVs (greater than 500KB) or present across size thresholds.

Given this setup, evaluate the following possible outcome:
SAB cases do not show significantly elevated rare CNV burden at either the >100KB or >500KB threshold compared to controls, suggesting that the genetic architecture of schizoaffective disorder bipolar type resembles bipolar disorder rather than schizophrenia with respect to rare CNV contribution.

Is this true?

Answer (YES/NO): NO